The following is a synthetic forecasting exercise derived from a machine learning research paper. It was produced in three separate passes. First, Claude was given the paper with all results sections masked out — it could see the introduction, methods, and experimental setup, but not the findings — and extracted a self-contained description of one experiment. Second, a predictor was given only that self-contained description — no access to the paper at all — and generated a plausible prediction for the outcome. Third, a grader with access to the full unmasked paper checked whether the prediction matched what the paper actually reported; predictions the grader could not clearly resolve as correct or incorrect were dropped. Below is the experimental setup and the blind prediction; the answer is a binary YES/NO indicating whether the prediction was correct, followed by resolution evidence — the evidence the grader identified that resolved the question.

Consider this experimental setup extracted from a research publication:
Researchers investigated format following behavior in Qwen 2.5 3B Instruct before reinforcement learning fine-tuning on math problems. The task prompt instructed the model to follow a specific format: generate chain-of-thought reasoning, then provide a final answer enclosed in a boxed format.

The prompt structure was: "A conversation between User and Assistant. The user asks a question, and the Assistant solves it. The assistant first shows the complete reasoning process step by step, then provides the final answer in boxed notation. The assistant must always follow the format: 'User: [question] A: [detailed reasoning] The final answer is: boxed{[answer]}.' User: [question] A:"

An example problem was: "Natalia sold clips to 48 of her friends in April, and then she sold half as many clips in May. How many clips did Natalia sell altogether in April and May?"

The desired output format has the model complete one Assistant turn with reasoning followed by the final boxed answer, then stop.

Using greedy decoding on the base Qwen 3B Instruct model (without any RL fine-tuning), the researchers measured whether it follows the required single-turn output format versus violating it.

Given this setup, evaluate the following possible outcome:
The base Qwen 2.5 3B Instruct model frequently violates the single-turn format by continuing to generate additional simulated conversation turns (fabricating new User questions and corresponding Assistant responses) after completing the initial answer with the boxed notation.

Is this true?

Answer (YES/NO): YES